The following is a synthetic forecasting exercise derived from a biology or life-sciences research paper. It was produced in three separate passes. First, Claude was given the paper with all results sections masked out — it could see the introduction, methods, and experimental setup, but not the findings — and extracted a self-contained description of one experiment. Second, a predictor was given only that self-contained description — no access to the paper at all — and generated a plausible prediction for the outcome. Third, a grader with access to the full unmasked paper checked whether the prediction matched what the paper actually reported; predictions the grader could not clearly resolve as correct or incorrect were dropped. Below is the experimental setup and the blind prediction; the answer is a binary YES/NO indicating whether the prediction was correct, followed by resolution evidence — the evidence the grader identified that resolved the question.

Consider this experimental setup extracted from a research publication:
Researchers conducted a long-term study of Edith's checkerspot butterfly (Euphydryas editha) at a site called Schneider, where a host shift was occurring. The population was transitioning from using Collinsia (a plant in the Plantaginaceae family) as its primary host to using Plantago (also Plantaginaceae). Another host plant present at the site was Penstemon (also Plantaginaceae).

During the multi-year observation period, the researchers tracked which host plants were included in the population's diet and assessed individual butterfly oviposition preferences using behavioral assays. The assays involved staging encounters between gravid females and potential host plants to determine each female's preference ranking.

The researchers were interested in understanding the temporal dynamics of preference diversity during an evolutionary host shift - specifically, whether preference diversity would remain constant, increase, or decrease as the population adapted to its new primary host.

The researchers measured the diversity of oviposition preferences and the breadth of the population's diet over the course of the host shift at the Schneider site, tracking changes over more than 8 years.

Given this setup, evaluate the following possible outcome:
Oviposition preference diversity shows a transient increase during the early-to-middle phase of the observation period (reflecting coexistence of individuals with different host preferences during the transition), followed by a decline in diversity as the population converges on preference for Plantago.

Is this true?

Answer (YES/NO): YES